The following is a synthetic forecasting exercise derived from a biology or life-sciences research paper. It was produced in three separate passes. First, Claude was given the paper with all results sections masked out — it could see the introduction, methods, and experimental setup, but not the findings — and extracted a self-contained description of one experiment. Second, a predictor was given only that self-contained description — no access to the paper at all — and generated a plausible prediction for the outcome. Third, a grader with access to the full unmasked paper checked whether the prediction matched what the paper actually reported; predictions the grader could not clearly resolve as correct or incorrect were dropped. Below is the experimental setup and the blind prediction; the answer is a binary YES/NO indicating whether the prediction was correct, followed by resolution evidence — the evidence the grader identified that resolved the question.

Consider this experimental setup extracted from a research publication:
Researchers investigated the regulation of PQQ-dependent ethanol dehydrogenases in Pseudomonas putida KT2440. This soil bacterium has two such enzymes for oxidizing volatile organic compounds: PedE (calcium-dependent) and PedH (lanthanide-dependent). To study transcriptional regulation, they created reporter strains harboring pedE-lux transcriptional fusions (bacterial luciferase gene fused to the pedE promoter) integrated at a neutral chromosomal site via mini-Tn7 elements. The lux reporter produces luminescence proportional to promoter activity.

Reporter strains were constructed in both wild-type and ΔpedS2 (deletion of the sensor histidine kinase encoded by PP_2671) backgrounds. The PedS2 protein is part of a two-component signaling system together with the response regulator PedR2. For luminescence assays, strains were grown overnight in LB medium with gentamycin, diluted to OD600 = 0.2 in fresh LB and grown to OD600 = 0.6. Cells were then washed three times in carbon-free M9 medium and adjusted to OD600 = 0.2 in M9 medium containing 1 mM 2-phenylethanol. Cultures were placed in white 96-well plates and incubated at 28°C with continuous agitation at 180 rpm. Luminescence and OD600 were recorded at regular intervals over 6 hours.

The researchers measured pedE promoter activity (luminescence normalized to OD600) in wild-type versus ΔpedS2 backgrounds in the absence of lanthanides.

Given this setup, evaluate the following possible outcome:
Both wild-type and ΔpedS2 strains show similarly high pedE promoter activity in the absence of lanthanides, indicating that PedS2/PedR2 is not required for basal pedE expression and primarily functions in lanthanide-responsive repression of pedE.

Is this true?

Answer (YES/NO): NO